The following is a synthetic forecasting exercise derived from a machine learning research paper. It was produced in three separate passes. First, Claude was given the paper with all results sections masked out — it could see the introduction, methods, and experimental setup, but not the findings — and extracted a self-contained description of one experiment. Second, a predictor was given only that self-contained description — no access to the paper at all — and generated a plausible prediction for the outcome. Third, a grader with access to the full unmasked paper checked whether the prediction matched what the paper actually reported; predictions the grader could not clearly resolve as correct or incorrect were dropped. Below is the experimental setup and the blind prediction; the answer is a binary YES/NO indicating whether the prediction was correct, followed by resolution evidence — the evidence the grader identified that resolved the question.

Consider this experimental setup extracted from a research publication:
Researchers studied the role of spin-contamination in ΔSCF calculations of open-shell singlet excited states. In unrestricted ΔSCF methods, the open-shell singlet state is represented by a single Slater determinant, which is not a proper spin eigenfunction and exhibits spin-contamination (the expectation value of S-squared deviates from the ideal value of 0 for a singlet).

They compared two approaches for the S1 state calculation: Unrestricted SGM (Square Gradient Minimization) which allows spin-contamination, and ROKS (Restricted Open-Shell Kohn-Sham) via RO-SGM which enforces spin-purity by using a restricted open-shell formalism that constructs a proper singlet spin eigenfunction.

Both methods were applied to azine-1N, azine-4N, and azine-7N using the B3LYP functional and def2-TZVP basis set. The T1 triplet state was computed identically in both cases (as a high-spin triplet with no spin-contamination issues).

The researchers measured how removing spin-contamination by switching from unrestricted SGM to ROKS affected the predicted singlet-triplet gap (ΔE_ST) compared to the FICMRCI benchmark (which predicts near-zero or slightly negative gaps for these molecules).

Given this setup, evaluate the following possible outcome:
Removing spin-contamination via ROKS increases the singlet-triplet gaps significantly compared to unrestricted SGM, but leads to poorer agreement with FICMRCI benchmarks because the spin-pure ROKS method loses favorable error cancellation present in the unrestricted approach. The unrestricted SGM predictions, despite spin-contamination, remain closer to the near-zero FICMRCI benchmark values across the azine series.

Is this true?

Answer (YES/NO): YES